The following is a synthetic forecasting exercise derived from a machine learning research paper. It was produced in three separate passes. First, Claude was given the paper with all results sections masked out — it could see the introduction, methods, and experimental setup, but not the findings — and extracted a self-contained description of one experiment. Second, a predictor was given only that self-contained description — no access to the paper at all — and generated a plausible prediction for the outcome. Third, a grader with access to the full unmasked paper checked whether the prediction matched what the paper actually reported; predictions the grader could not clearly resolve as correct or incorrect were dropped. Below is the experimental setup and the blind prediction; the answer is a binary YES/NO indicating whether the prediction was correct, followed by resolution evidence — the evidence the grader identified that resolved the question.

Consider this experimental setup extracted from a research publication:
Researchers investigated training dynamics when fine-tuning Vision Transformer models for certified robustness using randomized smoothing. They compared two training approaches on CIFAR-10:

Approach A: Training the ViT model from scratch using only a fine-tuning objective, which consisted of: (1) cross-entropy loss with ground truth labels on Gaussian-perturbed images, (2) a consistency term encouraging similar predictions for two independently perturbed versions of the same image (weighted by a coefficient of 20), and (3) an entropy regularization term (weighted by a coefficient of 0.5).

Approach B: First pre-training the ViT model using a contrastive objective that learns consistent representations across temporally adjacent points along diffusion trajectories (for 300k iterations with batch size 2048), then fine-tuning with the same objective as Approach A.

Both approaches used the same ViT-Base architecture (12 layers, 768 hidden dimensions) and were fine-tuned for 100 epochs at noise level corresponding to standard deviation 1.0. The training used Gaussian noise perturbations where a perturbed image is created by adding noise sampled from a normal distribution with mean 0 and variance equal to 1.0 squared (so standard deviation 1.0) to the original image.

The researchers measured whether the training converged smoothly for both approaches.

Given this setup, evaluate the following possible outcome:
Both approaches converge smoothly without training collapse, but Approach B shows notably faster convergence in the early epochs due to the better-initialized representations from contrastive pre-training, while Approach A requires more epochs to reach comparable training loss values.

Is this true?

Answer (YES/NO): NO